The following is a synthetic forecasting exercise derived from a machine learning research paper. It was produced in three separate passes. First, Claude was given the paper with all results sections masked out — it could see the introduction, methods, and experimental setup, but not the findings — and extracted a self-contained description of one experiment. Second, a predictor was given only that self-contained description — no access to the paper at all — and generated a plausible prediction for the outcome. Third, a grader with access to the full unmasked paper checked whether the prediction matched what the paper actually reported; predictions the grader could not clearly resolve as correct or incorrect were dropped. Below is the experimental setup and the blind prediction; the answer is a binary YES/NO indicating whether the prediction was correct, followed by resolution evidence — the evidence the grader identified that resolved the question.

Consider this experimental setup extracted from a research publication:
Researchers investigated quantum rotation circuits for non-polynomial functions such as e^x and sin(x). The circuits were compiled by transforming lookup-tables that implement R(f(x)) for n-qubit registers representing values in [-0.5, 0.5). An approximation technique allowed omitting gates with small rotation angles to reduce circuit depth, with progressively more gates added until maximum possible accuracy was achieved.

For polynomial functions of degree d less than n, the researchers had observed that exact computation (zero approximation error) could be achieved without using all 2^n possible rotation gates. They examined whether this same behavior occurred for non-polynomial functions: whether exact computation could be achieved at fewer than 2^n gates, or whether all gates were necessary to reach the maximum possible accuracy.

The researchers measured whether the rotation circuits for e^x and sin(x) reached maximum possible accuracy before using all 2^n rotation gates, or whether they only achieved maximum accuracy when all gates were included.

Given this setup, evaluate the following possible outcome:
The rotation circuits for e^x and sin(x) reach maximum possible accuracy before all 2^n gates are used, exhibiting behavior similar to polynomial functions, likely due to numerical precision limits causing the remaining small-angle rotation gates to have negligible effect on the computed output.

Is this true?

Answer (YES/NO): NO